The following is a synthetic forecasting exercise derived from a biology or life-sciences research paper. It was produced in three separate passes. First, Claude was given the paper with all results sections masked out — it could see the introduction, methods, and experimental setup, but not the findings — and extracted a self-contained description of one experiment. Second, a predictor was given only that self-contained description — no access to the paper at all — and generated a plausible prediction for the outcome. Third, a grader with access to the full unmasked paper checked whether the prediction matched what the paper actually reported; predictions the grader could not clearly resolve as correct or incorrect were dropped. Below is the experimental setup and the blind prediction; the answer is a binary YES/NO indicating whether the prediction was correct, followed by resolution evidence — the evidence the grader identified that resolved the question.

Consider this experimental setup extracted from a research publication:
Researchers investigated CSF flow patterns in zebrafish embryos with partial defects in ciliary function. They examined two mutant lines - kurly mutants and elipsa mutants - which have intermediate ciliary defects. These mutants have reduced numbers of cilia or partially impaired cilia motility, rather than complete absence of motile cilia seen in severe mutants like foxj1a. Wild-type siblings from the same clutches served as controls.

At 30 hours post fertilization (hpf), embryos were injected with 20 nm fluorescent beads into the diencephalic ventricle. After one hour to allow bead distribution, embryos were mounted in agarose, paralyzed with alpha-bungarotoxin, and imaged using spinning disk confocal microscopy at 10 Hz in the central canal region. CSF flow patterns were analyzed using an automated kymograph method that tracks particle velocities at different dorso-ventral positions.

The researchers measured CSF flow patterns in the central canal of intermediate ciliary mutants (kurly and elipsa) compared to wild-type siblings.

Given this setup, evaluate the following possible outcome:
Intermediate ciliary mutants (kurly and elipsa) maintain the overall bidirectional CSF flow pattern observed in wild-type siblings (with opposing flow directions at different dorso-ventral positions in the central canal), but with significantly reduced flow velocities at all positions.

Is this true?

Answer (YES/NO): NO